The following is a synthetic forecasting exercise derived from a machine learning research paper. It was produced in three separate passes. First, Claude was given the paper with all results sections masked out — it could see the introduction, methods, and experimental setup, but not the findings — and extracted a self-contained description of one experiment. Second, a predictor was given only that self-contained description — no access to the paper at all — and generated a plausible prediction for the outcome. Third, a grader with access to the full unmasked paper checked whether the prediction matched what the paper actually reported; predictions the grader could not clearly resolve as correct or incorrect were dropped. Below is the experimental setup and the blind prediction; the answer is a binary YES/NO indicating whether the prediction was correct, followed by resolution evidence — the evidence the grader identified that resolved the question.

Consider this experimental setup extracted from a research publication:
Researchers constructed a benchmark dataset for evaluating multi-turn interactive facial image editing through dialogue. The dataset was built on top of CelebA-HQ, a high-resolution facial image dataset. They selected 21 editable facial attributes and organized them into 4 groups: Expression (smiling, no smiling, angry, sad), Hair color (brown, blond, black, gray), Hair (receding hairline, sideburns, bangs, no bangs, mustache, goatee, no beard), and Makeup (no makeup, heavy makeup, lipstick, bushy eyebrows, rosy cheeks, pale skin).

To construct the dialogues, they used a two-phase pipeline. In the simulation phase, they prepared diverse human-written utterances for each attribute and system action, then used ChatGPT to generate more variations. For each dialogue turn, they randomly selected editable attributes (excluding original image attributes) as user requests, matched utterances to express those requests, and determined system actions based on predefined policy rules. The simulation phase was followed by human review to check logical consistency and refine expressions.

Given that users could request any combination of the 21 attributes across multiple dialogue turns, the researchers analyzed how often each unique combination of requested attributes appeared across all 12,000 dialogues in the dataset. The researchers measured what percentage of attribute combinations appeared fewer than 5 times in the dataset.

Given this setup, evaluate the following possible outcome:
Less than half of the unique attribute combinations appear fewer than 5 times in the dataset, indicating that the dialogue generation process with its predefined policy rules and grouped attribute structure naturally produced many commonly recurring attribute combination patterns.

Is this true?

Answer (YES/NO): NO